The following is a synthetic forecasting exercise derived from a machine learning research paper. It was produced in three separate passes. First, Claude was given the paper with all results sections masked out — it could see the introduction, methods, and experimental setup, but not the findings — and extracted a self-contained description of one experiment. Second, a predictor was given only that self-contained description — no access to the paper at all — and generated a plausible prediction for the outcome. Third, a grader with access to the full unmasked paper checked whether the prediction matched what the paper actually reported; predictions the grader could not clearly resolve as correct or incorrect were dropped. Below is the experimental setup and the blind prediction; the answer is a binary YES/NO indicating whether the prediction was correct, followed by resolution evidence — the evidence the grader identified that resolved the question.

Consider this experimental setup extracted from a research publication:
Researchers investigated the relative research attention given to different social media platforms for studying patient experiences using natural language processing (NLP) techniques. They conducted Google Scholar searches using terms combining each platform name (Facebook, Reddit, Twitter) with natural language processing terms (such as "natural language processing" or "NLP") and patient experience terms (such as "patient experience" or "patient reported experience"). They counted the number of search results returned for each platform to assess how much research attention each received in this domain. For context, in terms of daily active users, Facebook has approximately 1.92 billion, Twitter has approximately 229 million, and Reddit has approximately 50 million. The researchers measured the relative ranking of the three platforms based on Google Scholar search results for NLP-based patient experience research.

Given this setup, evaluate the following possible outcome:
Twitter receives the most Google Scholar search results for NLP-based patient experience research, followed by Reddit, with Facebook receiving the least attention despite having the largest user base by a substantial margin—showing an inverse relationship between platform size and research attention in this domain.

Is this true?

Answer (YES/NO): NO